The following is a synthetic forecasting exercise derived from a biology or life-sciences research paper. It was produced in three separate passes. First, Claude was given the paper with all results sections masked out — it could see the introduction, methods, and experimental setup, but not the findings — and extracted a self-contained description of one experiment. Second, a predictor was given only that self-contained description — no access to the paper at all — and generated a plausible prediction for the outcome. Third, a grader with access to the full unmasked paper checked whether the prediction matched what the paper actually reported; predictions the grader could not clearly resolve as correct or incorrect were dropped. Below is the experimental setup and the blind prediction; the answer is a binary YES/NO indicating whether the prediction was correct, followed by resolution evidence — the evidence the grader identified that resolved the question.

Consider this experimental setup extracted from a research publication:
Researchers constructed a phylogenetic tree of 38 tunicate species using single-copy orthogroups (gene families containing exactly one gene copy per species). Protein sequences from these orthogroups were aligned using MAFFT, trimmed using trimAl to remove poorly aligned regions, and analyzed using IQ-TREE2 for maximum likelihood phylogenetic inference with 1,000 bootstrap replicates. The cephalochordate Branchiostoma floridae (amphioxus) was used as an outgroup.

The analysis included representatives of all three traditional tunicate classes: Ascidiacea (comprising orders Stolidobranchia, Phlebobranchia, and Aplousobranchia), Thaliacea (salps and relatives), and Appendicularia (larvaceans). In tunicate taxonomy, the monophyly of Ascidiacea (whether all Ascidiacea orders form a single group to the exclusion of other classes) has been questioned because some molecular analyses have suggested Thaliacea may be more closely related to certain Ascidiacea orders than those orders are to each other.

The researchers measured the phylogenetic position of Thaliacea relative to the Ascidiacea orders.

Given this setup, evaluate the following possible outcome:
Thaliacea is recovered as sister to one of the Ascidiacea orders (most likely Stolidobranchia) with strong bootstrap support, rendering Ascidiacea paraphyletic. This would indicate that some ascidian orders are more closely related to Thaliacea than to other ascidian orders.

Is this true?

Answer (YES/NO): NO